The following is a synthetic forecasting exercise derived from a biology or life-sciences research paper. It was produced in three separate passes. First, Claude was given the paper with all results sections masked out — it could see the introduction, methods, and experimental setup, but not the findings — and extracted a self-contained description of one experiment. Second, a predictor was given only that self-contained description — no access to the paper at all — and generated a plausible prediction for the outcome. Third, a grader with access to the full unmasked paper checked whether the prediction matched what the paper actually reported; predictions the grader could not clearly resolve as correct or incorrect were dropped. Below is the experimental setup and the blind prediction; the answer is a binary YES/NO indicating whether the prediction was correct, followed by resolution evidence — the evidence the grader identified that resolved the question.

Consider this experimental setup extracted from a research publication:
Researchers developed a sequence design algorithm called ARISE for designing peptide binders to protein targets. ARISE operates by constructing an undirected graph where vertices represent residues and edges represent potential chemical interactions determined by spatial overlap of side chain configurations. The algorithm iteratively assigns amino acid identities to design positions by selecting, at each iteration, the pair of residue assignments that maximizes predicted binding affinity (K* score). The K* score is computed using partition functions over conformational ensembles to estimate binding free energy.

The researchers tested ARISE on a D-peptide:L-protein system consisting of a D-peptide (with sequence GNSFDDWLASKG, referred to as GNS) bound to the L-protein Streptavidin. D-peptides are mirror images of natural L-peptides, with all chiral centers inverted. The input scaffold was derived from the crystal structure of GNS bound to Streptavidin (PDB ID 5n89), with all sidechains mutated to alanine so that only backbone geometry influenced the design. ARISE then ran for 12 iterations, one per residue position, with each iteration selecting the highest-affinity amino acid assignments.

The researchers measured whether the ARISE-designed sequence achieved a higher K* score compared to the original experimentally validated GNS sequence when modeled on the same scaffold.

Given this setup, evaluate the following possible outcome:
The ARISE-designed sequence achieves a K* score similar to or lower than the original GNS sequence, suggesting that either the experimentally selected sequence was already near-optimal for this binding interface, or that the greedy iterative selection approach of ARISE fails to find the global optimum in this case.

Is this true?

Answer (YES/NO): YES